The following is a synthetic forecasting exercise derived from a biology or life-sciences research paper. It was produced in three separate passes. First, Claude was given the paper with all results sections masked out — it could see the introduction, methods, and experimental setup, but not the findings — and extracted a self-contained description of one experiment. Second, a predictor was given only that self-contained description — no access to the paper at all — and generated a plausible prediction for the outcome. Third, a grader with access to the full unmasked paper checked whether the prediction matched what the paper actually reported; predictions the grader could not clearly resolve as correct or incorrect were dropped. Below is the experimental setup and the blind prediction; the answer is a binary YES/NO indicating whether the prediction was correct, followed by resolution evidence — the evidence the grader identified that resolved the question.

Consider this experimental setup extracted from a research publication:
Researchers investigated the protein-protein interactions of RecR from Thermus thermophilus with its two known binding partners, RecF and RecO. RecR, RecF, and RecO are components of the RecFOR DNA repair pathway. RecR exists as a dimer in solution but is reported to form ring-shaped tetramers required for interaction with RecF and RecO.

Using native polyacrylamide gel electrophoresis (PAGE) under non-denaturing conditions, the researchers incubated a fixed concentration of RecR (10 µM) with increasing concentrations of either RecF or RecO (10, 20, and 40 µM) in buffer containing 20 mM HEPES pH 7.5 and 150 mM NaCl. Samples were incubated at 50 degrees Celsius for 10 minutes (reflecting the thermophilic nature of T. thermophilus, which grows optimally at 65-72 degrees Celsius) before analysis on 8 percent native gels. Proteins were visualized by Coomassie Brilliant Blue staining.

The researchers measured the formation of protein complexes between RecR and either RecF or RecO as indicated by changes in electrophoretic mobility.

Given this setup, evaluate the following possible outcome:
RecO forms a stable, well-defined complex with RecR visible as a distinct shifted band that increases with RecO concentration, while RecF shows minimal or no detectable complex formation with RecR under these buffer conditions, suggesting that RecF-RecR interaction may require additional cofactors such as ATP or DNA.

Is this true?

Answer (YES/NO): NO